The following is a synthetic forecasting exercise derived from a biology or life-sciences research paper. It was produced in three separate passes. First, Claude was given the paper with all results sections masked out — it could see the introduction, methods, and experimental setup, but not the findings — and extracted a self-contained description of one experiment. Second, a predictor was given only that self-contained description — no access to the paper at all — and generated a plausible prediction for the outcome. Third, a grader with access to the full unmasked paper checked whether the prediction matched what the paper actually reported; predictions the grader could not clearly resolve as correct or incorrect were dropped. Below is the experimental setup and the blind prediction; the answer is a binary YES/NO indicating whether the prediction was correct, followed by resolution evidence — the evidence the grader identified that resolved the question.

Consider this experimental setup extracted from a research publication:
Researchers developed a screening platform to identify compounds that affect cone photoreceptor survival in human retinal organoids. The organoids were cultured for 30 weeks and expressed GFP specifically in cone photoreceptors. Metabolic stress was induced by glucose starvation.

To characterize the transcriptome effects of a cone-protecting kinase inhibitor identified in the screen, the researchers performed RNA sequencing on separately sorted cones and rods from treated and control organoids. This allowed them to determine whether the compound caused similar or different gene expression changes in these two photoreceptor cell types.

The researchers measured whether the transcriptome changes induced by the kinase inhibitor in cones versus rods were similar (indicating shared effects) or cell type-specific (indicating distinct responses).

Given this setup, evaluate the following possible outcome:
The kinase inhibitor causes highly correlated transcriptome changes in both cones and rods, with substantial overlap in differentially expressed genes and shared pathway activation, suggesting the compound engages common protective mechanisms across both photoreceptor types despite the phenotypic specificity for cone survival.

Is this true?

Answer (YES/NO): NO